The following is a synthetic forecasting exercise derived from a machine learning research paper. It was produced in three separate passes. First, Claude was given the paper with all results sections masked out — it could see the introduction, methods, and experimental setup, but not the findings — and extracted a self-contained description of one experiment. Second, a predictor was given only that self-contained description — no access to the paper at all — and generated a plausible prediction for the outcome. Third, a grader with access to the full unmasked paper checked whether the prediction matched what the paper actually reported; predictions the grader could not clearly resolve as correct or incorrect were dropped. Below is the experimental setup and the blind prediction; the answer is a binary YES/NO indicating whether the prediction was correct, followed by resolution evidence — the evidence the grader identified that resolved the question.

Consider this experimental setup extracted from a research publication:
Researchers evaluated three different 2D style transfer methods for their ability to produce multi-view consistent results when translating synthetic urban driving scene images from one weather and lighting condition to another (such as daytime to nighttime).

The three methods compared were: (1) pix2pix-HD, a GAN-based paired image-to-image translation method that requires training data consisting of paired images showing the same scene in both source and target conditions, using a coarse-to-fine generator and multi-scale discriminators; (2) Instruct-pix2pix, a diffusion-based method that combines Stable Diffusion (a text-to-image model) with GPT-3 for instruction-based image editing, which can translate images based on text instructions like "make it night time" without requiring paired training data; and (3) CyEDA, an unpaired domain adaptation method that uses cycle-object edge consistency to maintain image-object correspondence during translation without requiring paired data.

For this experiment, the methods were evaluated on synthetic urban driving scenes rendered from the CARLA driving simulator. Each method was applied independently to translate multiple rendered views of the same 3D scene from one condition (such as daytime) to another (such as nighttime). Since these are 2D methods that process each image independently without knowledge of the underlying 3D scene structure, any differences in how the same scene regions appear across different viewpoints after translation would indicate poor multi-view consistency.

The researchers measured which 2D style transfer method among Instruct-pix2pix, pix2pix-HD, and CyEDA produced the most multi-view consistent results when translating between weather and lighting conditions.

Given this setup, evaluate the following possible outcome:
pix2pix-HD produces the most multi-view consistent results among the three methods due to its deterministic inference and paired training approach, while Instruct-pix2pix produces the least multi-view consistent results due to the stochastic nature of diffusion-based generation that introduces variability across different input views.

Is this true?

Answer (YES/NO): NO